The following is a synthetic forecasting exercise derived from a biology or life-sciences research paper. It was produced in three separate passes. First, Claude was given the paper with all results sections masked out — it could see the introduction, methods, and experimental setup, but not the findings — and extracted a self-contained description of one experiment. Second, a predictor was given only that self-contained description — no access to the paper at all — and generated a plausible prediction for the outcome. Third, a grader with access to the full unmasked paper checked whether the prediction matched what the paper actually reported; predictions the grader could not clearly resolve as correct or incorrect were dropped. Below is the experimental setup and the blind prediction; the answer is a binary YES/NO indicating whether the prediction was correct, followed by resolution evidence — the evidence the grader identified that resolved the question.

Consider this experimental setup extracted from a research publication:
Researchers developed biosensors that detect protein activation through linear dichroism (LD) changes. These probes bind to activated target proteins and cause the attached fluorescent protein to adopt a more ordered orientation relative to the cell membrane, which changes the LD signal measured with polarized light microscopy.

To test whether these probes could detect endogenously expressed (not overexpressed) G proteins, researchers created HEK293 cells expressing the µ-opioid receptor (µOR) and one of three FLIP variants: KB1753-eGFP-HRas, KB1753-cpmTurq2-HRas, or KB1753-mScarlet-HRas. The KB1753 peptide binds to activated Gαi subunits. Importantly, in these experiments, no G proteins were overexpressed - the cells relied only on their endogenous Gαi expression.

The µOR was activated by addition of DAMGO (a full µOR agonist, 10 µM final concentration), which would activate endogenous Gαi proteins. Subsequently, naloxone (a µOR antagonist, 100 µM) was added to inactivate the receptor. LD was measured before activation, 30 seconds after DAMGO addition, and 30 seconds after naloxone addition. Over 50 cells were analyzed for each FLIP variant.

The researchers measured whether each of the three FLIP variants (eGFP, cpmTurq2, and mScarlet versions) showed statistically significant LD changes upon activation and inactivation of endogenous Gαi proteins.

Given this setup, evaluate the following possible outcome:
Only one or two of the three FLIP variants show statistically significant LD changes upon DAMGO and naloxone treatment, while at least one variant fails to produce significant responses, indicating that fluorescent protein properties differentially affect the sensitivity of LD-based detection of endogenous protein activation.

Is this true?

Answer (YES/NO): YES